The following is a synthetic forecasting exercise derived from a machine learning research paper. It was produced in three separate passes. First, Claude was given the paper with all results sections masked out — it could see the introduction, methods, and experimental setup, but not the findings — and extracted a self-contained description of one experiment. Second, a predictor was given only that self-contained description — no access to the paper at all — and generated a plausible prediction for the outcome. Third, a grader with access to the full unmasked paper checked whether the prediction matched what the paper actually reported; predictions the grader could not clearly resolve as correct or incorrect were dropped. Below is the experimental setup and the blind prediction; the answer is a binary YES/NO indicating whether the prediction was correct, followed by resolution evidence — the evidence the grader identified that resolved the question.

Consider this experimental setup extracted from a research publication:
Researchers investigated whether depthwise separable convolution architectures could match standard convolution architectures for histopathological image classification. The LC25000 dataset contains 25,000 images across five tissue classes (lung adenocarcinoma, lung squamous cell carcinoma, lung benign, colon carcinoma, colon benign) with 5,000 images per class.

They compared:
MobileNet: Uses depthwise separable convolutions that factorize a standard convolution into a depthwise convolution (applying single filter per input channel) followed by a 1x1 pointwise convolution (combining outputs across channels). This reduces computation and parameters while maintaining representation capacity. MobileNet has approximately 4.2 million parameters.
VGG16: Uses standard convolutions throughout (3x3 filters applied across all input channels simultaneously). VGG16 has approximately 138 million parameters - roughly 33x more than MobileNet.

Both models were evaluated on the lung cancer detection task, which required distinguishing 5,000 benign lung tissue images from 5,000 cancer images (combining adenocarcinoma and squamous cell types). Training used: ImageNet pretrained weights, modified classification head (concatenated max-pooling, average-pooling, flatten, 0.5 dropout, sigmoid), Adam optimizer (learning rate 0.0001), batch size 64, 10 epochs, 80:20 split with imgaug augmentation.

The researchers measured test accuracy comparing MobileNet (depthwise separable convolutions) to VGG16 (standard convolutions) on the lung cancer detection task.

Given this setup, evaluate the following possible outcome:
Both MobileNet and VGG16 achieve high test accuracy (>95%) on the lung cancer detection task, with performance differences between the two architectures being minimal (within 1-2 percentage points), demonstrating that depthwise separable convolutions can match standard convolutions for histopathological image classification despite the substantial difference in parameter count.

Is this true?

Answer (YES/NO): YES